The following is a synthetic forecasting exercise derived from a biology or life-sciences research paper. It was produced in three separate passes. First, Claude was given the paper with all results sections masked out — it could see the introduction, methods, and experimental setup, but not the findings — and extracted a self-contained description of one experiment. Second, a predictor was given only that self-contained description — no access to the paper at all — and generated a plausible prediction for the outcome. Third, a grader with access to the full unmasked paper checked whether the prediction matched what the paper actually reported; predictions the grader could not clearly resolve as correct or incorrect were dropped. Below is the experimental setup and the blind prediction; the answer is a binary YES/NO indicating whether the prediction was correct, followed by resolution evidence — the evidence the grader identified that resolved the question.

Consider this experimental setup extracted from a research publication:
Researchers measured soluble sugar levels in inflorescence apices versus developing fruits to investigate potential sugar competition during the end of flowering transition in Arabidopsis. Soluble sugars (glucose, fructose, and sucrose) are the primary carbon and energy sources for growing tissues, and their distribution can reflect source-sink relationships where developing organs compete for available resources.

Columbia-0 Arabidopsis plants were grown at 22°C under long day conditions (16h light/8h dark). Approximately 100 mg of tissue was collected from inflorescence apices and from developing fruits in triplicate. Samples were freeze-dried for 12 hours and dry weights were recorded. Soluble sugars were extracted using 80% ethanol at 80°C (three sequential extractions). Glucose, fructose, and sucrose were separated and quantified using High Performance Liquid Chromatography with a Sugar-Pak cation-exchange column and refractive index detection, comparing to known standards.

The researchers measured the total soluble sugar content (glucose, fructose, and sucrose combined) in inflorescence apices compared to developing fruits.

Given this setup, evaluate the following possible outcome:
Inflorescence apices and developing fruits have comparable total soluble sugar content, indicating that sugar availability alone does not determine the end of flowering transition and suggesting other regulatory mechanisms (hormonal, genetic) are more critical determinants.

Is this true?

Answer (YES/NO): NO